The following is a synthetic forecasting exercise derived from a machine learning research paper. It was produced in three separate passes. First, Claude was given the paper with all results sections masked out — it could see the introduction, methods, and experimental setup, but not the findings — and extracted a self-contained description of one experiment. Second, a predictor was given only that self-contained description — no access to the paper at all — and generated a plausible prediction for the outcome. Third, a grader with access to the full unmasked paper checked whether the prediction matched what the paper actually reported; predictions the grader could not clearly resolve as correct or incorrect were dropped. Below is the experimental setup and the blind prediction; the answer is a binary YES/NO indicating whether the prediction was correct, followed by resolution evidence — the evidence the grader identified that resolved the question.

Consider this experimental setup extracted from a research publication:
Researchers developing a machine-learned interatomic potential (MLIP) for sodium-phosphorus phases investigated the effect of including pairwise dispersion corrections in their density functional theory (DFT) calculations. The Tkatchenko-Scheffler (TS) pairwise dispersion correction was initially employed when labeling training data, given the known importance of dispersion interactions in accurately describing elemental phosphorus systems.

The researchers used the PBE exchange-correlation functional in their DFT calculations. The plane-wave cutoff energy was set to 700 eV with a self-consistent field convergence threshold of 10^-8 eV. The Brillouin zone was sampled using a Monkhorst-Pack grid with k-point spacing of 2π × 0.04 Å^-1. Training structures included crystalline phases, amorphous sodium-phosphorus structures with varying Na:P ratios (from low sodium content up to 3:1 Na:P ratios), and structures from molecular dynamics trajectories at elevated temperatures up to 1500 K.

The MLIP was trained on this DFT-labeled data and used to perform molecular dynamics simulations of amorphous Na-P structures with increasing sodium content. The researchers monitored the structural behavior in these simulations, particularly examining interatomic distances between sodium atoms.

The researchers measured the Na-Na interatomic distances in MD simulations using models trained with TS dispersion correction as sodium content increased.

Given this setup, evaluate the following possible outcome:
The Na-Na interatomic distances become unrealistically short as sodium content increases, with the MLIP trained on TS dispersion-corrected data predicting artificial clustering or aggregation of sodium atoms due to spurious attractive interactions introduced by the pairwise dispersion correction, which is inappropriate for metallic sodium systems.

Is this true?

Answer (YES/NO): YES